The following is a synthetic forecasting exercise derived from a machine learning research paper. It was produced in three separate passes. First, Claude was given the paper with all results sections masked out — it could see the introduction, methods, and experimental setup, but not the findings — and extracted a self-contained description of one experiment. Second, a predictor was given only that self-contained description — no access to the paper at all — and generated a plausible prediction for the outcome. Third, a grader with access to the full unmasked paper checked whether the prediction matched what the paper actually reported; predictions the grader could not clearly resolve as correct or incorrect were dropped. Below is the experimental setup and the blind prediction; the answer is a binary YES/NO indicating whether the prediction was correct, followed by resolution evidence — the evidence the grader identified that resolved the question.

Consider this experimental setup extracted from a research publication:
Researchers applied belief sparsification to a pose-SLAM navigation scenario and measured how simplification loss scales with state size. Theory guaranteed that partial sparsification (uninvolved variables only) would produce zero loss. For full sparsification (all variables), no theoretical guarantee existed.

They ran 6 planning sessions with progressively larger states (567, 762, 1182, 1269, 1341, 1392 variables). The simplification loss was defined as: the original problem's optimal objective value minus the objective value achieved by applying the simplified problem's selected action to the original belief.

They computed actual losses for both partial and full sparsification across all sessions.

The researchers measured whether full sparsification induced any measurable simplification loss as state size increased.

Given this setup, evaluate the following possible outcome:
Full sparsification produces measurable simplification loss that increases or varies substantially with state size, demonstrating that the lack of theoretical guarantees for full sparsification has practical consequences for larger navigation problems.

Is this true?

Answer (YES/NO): NO